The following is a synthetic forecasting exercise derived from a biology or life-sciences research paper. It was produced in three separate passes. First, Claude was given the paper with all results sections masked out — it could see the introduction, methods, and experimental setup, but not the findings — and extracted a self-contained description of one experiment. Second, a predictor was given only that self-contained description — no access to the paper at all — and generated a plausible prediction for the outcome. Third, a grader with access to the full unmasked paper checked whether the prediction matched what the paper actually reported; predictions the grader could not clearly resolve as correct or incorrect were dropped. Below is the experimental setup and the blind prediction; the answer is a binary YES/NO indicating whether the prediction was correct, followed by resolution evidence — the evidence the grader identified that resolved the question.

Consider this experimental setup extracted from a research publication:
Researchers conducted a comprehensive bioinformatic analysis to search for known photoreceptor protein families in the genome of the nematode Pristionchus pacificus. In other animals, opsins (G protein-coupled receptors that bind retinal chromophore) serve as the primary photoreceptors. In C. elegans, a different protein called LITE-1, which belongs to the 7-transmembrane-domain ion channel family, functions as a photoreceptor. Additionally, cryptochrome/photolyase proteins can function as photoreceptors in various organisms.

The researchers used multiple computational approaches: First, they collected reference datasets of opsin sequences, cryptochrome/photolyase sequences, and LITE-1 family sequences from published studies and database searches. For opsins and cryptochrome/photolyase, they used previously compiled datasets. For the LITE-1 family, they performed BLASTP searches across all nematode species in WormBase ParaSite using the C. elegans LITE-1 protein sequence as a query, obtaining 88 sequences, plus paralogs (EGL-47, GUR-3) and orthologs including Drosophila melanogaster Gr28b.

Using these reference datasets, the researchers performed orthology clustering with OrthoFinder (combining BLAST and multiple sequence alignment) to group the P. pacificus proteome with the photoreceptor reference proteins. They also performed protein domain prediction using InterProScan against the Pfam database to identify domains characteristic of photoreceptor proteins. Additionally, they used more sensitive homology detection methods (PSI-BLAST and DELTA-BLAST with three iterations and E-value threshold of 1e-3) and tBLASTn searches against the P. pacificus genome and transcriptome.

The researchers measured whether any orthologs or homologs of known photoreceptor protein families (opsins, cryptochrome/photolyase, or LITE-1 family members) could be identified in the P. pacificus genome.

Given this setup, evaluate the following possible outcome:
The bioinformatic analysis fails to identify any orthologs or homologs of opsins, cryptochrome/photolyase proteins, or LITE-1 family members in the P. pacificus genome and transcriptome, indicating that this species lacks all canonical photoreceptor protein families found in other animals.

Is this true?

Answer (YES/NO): NO